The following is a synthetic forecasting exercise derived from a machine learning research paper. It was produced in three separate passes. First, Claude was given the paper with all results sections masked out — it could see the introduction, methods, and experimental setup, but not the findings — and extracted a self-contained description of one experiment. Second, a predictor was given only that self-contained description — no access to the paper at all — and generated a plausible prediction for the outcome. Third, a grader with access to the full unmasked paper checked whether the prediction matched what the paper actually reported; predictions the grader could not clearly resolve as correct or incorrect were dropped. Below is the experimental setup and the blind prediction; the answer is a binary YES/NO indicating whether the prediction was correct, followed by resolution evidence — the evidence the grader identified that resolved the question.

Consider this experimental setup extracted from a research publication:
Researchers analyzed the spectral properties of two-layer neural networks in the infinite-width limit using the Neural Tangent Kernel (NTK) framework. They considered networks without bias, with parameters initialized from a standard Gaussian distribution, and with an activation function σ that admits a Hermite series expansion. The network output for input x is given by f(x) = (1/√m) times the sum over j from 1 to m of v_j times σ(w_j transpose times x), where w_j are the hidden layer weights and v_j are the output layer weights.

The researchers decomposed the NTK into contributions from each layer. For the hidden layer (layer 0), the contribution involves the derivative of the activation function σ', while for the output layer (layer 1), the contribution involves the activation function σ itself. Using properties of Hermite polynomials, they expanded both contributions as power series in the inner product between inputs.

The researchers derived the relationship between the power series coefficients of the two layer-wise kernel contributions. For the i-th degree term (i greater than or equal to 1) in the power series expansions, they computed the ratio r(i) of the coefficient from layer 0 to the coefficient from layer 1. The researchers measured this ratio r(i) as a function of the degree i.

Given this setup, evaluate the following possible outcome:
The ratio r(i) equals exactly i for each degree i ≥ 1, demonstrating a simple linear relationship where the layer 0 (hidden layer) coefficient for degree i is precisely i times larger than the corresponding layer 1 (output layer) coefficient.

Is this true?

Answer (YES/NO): NO